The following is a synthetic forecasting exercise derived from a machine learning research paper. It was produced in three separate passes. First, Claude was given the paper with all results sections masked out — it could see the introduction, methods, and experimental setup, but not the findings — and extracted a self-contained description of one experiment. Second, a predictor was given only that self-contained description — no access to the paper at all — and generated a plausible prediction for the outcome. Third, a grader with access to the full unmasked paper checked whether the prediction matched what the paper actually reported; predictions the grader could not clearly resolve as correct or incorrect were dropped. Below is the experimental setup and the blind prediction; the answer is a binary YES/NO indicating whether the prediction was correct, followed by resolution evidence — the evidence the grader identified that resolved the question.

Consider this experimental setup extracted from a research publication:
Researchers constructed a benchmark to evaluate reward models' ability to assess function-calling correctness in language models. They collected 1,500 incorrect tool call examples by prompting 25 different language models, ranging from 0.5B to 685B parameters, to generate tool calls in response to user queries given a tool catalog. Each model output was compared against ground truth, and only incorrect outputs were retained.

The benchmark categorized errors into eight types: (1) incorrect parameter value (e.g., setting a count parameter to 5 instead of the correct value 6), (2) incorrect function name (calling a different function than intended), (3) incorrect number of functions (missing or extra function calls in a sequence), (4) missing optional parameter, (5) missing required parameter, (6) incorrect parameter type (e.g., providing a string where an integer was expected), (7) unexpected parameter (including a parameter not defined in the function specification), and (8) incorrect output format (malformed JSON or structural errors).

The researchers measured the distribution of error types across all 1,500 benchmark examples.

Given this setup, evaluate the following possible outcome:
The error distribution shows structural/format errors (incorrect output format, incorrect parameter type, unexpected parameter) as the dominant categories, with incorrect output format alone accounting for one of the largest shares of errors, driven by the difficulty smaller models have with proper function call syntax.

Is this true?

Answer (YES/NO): NO